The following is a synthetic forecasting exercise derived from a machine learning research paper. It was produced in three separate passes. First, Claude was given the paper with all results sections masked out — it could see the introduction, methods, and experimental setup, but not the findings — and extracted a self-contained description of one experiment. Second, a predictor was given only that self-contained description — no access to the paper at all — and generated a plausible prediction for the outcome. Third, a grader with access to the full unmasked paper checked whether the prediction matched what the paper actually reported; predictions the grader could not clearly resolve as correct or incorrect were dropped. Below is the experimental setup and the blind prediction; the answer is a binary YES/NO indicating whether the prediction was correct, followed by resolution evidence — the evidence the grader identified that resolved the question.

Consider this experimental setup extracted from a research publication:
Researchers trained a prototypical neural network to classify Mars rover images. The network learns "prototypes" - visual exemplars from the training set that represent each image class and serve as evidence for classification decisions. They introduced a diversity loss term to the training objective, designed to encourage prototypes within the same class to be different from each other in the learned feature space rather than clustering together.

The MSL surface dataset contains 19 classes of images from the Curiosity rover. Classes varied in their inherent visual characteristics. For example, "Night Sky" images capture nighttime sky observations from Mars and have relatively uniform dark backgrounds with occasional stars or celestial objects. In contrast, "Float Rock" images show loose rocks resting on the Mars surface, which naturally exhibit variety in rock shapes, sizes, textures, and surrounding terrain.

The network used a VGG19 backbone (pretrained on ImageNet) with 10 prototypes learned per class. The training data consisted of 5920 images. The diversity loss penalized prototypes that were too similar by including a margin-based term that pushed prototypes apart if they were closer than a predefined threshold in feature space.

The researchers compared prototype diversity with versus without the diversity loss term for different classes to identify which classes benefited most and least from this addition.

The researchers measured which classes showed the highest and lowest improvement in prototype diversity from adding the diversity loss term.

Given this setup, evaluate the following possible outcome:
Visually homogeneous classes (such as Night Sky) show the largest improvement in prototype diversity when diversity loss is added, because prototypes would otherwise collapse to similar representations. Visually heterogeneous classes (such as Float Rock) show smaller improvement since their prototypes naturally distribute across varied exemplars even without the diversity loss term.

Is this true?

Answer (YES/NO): YES